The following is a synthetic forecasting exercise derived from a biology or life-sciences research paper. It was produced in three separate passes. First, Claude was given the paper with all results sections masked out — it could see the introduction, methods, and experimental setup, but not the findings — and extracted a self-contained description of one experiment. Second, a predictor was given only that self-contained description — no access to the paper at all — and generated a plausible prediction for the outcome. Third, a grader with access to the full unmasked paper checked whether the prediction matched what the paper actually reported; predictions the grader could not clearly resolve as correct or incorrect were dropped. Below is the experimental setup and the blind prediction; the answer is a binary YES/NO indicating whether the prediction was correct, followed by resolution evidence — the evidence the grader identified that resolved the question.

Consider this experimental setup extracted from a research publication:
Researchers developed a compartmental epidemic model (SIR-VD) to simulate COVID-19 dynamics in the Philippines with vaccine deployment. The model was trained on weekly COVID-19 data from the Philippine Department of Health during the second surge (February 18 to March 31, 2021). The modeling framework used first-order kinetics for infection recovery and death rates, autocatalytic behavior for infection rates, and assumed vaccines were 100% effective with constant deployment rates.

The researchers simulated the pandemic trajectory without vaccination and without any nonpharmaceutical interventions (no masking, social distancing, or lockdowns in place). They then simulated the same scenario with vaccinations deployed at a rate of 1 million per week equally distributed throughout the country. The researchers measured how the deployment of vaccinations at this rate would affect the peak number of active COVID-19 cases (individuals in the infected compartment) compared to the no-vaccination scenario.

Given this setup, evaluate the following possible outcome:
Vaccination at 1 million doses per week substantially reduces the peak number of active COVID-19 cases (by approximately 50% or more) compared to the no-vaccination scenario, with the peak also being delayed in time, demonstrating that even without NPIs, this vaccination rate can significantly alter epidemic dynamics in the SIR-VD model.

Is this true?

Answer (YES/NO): YES